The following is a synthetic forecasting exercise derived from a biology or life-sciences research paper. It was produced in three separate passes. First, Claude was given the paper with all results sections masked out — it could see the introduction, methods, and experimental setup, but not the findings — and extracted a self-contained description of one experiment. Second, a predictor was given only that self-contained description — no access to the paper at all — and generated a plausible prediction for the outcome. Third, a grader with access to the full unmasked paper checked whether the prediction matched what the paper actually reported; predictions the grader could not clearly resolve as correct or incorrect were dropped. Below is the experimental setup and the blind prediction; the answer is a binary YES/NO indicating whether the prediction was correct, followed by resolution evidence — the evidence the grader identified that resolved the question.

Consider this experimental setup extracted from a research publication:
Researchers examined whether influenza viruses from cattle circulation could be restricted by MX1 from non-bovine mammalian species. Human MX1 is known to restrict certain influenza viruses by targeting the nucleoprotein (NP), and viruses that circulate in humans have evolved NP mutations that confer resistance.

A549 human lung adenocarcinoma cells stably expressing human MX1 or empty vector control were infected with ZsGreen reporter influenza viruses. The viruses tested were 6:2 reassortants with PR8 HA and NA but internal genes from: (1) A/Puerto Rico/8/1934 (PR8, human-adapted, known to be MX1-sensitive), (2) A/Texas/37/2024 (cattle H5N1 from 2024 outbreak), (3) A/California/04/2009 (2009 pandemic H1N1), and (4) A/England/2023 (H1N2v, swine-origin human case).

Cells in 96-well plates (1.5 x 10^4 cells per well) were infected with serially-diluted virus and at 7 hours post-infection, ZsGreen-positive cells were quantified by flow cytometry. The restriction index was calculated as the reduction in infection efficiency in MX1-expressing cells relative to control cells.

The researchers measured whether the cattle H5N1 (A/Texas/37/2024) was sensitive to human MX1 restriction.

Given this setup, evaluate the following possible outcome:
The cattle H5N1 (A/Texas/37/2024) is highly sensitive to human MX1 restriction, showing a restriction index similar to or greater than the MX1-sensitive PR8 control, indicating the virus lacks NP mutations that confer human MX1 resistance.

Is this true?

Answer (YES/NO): YES